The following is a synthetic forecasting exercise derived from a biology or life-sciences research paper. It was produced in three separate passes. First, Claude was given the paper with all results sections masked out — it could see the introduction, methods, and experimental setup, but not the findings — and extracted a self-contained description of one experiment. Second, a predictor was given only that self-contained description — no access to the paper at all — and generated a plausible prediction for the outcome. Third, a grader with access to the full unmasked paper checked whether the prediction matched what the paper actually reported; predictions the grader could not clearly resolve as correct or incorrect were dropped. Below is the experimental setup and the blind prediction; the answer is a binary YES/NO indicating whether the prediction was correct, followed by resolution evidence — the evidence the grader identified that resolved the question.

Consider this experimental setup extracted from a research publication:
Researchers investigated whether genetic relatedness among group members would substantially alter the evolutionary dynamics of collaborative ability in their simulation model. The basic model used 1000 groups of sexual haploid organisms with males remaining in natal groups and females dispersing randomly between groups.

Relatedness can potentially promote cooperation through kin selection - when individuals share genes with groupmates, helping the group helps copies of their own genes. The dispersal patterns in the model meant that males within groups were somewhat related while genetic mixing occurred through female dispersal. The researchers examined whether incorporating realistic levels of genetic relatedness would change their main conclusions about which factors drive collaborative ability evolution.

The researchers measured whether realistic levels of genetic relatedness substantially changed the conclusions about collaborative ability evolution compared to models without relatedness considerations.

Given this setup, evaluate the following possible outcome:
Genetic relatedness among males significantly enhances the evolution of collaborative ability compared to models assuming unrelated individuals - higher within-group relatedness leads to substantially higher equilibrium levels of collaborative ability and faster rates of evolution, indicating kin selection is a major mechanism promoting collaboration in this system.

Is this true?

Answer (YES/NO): NO